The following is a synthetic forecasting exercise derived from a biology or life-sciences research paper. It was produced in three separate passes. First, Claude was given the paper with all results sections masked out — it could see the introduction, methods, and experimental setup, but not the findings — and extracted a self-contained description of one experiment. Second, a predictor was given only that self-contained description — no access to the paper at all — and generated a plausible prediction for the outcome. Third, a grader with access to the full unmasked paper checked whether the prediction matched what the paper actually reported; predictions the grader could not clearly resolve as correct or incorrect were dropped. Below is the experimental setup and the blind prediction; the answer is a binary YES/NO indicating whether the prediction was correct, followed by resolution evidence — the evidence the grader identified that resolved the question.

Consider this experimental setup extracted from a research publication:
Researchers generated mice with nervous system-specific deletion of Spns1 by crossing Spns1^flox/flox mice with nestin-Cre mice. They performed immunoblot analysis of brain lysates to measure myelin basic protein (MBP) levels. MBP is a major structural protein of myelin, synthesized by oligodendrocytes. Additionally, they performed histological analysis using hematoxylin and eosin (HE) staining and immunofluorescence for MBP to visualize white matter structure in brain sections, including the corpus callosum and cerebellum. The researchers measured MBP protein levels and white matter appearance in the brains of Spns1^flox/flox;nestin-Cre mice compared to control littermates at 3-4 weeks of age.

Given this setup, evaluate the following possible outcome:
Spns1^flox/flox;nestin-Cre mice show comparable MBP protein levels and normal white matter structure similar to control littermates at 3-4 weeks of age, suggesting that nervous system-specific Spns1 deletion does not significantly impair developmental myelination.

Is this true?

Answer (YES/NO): NO